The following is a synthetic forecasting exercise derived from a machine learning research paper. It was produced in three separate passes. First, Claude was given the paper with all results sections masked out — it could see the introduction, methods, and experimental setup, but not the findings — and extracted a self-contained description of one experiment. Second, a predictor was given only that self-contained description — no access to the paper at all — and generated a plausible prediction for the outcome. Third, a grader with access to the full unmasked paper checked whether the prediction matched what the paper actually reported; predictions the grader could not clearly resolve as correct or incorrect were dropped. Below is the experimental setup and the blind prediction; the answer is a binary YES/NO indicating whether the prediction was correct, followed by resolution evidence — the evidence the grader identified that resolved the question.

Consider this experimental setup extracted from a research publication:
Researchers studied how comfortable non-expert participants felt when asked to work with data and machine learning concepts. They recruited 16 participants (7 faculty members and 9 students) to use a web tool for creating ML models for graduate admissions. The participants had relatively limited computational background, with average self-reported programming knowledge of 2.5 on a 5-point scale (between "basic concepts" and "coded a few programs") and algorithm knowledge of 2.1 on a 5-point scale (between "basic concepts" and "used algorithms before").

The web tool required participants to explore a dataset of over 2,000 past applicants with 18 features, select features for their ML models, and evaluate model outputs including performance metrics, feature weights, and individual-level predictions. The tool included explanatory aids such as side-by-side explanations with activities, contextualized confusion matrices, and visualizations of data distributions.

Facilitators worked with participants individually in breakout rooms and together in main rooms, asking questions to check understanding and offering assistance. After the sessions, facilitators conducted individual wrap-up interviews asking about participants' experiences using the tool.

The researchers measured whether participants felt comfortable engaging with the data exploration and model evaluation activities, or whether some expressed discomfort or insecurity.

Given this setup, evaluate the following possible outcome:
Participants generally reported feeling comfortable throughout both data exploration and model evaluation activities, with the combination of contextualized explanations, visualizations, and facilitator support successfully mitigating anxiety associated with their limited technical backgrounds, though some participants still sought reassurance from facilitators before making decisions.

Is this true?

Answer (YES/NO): NO